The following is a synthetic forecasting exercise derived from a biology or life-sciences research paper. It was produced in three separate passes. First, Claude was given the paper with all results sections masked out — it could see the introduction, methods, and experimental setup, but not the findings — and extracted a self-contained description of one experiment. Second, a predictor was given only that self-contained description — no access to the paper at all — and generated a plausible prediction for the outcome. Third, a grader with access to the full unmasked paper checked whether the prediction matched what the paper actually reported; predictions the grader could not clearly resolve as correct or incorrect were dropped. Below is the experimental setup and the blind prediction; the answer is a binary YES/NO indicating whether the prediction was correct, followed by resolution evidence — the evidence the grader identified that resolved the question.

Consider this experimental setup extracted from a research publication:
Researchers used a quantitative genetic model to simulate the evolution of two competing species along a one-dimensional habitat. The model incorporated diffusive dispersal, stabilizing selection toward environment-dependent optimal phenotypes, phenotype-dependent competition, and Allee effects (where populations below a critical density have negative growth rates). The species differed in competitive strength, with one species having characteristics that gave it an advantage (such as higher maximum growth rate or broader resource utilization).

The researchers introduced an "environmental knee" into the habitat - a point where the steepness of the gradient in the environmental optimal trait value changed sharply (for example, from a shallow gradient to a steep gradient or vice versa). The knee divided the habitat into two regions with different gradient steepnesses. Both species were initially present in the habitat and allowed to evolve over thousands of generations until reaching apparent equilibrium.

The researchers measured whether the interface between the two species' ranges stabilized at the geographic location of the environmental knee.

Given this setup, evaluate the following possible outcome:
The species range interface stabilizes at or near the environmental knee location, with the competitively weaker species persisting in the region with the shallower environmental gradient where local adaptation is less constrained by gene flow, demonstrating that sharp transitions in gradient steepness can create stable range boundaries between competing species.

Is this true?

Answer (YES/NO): YES